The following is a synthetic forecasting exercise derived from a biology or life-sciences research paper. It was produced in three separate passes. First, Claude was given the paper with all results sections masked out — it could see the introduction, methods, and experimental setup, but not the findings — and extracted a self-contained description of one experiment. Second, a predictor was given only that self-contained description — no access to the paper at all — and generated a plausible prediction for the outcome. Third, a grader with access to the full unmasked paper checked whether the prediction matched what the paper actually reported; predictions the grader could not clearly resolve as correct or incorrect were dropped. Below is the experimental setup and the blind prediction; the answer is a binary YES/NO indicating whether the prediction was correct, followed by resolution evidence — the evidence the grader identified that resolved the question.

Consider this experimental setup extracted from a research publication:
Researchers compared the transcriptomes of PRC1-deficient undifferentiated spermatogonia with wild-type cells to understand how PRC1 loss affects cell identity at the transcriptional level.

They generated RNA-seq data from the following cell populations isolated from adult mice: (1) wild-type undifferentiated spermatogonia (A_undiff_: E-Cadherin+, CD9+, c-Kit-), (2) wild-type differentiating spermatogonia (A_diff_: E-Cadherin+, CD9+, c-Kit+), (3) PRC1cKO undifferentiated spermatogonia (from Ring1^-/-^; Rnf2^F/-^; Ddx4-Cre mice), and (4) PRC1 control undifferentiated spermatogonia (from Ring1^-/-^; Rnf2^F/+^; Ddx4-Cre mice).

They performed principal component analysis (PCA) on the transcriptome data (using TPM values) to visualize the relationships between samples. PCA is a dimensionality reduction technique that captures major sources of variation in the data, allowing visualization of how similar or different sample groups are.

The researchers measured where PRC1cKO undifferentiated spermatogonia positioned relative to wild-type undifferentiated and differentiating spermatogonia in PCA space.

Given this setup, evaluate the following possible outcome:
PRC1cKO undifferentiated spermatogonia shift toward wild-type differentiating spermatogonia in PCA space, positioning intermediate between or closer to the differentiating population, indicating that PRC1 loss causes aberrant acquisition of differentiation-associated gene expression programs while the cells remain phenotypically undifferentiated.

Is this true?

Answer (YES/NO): YES